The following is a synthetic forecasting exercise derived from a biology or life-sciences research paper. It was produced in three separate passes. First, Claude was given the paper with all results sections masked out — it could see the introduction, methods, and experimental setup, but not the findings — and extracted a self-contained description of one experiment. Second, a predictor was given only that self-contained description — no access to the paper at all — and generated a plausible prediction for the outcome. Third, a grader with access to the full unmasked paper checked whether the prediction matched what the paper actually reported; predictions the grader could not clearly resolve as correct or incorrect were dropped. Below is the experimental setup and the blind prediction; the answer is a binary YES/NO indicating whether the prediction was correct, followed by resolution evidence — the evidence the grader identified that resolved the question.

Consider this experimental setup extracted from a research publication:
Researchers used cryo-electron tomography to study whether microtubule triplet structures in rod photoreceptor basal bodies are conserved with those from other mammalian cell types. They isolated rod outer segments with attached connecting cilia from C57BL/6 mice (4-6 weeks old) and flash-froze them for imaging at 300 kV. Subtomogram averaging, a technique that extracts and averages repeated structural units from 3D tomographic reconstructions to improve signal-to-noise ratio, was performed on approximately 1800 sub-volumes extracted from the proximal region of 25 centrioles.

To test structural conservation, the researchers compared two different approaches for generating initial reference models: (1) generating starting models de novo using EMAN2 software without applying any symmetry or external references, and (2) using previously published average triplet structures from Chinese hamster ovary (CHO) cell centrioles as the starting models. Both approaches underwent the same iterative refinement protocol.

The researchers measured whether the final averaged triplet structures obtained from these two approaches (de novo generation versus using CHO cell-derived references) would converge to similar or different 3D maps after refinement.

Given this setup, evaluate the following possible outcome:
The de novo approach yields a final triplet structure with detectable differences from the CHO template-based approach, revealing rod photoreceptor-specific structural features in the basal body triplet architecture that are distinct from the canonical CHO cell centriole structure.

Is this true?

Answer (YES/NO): NO